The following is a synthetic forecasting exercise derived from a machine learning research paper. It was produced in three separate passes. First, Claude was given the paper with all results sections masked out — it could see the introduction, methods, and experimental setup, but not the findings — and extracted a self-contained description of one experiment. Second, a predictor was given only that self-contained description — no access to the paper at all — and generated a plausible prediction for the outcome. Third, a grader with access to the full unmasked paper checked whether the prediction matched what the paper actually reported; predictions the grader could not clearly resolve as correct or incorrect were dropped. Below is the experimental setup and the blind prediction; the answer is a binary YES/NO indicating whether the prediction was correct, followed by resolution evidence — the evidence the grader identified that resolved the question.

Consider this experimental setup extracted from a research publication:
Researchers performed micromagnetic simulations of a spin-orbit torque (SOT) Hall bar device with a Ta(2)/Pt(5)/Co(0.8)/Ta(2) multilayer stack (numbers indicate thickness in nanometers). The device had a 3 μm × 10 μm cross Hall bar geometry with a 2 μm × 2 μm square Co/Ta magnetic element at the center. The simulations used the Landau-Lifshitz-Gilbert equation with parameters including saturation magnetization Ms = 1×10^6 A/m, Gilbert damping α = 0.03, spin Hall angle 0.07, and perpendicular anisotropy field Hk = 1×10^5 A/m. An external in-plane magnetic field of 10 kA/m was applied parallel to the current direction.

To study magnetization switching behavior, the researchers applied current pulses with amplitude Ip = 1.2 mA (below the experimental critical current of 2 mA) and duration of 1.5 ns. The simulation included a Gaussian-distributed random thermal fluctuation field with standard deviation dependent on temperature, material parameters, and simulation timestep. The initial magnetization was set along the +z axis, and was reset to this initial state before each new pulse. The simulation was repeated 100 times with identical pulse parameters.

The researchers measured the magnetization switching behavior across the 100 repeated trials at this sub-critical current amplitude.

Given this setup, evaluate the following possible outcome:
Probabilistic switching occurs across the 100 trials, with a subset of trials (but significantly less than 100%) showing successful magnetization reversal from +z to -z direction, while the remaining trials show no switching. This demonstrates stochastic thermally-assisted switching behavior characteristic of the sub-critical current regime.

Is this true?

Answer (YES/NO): YES